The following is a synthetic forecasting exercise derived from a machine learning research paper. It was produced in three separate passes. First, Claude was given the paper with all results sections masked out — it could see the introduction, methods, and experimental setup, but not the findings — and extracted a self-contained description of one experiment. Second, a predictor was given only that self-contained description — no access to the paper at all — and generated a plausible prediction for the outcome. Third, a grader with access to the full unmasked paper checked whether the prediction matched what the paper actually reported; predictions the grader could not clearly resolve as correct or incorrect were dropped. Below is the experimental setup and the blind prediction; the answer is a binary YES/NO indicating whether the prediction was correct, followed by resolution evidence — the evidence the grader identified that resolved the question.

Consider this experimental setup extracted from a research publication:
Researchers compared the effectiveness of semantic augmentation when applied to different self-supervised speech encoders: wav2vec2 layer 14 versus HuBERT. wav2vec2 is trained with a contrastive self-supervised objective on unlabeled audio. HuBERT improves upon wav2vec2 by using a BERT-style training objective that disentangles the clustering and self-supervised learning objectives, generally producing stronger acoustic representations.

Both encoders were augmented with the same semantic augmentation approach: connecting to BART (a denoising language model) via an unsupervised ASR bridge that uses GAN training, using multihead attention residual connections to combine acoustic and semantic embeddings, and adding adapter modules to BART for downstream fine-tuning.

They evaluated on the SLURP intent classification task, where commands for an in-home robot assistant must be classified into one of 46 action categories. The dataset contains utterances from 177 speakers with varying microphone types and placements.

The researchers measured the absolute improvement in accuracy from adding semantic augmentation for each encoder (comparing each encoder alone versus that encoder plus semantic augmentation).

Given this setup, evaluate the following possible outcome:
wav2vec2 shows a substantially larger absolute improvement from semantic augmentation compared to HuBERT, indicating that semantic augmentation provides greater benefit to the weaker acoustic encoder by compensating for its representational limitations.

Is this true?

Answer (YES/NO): YES